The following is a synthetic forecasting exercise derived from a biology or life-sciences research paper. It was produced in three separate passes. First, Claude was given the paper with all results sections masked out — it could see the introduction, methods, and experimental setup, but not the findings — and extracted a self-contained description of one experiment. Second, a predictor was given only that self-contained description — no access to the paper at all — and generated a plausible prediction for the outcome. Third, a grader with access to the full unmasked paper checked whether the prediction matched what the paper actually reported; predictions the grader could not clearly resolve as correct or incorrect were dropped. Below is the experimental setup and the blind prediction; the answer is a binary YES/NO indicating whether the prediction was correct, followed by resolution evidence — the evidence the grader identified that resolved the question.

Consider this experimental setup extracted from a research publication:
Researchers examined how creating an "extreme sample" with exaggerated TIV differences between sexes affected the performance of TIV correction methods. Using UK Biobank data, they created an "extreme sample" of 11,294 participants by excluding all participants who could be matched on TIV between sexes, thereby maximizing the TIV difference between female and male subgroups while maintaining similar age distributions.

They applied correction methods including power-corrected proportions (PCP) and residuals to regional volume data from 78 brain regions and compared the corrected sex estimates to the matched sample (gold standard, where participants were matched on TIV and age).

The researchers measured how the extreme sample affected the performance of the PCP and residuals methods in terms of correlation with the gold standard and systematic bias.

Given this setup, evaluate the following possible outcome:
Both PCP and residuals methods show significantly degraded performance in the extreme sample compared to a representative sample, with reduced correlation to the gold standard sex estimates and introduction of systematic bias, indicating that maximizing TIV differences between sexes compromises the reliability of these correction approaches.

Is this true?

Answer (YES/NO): YES